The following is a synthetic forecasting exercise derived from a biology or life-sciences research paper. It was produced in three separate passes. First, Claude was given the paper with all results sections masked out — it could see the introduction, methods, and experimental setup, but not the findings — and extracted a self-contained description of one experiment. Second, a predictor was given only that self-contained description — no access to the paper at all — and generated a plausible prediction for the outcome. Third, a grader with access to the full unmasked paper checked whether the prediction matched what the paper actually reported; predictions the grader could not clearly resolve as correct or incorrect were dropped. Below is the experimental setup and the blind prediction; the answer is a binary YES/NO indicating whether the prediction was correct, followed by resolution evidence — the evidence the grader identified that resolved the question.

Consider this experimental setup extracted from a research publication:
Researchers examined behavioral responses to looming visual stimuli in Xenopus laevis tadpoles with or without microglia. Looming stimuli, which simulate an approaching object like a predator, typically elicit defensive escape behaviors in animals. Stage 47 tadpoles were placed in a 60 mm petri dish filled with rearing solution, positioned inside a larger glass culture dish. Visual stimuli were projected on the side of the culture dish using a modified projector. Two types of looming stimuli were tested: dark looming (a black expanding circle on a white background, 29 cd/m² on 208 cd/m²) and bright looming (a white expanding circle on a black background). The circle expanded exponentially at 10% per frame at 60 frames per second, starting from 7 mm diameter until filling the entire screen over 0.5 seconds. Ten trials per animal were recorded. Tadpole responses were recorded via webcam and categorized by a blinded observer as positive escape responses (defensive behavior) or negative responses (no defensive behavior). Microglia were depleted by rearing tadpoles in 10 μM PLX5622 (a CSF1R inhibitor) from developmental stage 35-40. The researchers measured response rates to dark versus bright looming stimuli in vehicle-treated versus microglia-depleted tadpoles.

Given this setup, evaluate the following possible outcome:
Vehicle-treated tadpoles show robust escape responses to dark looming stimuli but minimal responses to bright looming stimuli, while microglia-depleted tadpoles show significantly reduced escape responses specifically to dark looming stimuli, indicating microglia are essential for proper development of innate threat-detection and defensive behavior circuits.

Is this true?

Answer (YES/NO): NO